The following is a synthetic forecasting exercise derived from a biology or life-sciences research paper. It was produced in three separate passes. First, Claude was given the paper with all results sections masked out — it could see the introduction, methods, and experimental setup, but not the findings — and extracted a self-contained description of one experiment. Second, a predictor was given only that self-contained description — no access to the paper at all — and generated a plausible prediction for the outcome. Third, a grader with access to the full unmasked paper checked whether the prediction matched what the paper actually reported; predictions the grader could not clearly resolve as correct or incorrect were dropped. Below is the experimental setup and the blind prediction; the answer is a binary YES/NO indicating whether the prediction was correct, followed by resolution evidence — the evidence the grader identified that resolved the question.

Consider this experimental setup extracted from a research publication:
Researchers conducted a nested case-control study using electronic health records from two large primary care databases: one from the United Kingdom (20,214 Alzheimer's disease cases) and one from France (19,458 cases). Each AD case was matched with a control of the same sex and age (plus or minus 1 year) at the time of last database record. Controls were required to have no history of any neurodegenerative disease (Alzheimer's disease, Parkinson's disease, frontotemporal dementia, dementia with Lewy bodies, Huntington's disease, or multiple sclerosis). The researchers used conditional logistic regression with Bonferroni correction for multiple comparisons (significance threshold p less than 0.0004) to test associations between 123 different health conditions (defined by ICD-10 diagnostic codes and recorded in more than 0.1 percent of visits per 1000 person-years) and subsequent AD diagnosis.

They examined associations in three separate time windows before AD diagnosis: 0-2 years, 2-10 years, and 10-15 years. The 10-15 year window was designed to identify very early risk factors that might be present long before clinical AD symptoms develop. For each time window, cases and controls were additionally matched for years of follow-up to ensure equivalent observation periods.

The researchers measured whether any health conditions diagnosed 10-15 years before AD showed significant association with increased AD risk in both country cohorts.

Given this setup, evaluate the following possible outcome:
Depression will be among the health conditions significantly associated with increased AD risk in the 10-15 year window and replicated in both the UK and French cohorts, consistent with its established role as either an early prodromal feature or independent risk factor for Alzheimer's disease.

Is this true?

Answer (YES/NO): NO